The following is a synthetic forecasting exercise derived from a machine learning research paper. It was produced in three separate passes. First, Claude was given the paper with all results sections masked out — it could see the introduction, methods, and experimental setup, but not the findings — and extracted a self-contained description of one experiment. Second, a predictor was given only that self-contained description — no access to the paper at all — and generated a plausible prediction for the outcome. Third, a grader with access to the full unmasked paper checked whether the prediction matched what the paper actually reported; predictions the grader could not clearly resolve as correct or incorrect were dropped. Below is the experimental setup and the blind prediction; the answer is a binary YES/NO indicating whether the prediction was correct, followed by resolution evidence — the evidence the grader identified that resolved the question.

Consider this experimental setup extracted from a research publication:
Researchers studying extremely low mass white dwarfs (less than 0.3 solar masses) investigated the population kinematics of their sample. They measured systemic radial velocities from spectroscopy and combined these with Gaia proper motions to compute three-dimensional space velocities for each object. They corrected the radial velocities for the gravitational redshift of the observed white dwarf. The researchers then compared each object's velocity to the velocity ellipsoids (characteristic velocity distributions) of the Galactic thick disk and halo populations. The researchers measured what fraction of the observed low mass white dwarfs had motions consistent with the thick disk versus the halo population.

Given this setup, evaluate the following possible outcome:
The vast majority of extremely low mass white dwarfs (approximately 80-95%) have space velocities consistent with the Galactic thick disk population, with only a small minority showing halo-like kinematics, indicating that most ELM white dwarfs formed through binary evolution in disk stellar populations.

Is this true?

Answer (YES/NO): NO